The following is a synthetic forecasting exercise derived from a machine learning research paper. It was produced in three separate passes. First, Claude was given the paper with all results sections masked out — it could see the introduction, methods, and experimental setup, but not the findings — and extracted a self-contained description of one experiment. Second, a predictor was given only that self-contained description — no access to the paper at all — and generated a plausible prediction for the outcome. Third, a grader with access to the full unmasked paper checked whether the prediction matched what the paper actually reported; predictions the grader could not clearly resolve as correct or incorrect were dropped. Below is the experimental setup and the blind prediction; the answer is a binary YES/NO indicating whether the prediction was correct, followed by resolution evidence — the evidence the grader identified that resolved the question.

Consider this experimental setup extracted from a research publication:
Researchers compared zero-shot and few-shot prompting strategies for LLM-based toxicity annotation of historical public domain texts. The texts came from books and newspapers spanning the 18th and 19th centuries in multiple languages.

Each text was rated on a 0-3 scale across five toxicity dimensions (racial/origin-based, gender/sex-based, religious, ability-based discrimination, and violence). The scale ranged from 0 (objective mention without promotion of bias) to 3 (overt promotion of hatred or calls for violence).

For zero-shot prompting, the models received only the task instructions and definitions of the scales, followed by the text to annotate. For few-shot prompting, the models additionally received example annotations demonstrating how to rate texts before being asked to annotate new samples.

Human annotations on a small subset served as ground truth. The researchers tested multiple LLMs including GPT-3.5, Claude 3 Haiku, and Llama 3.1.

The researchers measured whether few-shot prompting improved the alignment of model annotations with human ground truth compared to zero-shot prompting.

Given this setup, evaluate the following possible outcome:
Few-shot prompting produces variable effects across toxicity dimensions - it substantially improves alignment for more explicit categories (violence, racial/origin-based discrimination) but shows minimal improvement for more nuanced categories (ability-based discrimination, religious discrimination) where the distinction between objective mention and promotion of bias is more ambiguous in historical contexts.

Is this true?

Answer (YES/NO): NO